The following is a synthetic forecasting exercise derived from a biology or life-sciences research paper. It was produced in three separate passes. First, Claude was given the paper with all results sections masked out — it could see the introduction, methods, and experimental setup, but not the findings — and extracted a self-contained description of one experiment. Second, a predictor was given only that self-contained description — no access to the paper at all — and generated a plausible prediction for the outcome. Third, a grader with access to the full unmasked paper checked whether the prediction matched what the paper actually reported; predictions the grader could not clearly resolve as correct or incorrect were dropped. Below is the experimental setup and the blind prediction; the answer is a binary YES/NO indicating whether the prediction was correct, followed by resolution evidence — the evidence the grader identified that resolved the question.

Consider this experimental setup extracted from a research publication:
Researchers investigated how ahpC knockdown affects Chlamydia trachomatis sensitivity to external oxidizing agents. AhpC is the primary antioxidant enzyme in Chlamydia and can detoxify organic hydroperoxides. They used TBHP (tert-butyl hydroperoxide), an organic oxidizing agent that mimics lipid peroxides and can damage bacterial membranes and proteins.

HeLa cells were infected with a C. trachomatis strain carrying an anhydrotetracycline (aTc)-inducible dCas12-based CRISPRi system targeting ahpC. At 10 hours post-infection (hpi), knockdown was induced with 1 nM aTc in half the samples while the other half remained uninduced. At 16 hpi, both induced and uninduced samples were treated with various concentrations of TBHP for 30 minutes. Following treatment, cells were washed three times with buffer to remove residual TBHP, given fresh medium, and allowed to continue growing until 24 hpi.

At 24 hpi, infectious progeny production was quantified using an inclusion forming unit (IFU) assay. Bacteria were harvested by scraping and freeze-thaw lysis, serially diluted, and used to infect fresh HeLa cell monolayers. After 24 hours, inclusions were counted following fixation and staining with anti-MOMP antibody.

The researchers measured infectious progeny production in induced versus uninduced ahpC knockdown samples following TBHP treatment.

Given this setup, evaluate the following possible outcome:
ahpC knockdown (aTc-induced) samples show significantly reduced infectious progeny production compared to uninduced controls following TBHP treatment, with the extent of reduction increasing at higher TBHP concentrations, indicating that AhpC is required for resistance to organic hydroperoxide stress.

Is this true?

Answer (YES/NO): NO